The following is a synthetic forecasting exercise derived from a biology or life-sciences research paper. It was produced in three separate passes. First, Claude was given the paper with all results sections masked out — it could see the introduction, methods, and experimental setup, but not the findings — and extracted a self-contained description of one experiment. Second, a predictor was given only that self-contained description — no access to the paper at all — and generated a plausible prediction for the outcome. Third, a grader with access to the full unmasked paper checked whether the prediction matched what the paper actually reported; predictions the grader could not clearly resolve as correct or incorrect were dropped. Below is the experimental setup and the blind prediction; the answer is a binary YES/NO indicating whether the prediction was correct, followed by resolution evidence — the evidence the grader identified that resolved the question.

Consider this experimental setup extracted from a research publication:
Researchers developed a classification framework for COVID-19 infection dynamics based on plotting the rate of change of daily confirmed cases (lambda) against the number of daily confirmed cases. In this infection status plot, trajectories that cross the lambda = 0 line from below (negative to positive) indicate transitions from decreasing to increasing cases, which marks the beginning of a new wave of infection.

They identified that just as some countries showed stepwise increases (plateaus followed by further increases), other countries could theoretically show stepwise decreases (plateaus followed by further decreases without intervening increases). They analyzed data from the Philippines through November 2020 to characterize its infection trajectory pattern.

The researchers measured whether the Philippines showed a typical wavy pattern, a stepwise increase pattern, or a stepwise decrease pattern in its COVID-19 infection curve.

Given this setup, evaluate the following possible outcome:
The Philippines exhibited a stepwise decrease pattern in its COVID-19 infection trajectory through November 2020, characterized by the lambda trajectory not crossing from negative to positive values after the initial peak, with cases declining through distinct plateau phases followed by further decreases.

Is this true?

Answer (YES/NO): YES